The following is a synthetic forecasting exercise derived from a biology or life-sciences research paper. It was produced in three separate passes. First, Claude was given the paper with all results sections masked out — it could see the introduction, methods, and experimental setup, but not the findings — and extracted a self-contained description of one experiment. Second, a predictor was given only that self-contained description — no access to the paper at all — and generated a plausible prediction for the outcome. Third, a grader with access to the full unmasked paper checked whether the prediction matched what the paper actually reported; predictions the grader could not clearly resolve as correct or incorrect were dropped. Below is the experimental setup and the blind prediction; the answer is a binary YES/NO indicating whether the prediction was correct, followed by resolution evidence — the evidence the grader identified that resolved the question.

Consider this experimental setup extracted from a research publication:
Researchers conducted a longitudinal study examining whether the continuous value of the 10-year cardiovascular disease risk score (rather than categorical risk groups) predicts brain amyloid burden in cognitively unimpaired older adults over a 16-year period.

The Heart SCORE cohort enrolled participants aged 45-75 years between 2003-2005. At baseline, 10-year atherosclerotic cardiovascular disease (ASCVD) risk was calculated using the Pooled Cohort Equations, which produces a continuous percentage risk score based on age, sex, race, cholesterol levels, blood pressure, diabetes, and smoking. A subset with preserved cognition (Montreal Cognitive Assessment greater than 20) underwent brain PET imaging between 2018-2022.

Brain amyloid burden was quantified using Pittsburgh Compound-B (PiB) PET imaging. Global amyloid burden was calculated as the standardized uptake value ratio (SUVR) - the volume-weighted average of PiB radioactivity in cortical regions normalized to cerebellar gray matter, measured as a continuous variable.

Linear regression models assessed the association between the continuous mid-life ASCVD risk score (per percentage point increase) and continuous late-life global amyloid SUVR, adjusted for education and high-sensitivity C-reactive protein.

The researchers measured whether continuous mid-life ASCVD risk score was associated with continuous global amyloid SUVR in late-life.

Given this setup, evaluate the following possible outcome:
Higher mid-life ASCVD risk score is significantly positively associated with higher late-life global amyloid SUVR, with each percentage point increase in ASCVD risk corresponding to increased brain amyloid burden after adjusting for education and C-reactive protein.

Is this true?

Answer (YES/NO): NO